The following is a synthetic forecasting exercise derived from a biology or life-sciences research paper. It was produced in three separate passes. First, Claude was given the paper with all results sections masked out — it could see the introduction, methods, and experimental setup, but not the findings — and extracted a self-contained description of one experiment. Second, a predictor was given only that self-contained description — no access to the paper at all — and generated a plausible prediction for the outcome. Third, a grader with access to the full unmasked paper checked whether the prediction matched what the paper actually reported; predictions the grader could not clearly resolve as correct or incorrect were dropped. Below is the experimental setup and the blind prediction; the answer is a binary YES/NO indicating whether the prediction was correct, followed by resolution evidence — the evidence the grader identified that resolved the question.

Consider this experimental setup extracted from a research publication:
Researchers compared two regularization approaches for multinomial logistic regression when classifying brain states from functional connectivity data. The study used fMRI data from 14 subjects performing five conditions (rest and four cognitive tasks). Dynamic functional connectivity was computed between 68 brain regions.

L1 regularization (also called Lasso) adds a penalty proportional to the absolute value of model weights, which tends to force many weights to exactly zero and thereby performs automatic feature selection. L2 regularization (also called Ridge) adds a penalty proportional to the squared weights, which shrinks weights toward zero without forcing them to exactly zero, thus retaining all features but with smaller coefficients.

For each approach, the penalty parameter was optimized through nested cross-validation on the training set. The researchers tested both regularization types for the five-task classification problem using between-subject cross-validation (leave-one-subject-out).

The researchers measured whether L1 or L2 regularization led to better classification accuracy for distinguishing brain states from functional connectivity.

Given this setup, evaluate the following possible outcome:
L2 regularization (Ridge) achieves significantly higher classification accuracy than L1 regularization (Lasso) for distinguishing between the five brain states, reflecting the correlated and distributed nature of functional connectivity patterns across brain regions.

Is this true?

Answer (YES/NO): NO